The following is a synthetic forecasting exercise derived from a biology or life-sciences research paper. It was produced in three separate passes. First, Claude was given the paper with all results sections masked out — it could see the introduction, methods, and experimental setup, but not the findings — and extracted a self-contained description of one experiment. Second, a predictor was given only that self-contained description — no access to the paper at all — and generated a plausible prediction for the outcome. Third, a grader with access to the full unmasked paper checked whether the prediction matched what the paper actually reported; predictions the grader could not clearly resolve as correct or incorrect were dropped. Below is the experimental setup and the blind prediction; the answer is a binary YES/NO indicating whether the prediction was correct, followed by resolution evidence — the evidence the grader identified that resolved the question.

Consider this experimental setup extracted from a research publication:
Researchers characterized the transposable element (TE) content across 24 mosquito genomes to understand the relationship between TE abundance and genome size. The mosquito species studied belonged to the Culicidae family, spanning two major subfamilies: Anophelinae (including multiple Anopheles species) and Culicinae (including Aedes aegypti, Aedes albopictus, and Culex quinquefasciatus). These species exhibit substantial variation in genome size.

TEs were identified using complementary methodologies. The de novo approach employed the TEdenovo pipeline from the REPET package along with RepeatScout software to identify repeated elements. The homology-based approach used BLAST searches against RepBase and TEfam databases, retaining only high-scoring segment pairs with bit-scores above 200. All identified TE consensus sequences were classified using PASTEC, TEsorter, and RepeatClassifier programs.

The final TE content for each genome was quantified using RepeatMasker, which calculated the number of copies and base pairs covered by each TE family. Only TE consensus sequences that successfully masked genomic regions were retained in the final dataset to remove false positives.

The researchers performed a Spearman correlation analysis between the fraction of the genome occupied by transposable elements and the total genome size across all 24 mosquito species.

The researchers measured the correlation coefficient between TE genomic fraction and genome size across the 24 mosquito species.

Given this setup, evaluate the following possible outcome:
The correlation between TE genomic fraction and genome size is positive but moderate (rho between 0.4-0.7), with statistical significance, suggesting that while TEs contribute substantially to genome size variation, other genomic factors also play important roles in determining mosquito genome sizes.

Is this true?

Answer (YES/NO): NO